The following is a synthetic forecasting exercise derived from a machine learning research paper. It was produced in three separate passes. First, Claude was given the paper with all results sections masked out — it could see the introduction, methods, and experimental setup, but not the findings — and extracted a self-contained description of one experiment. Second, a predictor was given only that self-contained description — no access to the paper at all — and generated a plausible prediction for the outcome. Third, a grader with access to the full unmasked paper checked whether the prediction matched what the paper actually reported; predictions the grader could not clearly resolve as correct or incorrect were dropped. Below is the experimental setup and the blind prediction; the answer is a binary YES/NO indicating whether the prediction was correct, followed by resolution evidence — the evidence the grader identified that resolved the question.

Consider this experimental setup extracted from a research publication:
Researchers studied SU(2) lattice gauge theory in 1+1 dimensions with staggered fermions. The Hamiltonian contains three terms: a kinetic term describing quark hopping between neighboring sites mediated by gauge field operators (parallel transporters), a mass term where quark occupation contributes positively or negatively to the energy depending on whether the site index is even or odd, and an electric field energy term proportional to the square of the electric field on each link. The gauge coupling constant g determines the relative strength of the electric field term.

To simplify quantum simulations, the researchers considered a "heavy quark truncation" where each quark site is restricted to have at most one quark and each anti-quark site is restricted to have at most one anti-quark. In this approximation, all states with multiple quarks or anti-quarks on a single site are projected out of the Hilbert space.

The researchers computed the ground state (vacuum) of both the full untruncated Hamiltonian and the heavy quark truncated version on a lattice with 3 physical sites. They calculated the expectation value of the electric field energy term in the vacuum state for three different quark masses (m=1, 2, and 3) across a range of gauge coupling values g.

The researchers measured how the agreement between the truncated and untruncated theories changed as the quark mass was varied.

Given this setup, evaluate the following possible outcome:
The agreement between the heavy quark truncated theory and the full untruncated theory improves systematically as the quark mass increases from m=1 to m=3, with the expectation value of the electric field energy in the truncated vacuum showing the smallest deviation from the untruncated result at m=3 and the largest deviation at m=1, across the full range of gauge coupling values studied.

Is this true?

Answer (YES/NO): YES